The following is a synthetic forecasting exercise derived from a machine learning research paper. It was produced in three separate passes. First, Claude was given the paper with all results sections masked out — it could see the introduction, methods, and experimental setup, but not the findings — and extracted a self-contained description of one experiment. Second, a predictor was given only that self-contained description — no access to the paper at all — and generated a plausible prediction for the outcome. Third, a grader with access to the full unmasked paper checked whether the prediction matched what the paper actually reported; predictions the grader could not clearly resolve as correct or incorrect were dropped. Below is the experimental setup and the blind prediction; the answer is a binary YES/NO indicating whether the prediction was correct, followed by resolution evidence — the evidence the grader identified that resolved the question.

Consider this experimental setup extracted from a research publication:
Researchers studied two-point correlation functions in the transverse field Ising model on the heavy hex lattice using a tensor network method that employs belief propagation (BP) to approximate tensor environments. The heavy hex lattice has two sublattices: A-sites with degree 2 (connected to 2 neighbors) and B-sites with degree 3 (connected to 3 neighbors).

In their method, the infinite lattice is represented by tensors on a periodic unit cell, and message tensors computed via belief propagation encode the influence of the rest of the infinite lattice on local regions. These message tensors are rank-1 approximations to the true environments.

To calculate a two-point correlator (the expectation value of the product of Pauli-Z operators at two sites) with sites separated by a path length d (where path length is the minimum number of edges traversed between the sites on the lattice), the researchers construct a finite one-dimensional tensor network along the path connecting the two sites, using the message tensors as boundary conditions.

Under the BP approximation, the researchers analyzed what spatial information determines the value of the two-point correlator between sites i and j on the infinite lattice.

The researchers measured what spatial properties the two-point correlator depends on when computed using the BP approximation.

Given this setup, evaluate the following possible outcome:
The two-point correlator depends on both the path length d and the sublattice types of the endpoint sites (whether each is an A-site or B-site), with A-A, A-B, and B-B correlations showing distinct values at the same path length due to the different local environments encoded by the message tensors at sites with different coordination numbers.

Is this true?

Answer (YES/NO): NO